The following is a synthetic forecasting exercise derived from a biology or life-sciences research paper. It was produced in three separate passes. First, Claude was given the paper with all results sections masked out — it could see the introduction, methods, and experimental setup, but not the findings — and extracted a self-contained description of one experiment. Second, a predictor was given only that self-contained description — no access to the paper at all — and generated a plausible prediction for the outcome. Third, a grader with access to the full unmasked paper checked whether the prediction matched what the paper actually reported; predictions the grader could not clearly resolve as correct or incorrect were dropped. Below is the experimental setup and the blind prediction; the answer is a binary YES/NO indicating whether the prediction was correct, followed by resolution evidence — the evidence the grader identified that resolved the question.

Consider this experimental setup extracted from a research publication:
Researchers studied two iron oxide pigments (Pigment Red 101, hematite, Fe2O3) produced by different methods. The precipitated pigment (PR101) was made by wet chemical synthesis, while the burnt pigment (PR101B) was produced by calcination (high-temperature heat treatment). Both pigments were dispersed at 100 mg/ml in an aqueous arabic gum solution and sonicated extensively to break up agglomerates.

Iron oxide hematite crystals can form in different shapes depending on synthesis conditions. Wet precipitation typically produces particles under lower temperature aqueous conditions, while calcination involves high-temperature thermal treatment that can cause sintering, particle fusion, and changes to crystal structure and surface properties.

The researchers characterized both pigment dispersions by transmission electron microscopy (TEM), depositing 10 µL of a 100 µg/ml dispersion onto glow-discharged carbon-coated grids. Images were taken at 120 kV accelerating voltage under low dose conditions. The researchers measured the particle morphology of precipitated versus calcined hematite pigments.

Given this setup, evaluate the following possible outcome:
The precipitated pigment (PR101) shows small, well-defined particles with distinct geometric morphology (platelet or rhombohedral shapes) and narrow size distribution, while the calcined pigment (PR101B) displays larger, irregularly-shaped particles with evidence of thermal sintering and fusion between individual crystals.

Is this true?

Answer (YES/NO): NO